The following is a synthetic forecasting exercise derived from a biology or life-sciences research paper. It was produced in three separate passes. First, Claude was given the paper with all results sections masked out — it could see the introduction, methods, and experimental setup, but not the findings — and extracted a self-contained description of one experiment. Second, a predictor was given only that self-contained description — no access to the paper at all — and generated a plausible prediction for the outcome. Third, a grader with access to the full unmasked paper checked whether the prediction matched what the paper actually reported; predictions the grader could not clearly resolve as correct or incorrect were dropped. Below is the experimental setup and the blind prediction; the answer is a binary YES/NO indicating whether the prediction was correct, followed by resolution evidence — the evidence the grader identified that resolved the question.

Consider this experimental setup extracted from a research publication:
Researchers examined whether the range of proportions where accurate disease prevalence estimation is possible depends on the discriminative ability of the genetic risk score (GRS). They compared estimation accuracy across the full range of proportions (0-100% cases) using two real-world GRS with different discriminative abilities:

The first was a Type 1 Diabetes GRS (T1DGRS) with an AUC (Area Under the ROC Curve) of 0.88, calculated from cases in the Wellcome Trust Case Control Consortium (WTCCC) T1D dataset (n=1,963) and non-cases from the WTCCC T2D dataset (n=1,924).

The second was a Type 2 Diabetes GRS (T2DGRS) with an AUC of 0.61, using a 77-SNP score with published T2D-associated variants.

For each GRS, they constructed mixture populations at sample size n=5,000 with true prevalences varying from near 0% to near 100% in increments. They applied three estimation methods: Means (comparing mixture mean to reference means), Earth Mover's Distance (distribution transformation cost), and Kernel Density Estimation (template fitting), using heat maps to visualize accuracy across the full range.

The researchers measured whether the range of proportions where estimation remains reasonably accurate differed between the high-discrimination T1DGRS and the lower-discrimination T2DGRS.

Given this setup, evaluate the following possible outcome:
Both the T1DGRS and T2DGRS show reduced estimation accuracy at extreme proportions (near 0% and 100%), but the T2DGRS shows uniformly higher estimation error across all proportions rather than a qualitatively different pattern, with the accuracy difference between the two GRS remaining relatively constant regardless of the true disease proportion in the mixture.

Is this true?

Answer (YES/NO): NO